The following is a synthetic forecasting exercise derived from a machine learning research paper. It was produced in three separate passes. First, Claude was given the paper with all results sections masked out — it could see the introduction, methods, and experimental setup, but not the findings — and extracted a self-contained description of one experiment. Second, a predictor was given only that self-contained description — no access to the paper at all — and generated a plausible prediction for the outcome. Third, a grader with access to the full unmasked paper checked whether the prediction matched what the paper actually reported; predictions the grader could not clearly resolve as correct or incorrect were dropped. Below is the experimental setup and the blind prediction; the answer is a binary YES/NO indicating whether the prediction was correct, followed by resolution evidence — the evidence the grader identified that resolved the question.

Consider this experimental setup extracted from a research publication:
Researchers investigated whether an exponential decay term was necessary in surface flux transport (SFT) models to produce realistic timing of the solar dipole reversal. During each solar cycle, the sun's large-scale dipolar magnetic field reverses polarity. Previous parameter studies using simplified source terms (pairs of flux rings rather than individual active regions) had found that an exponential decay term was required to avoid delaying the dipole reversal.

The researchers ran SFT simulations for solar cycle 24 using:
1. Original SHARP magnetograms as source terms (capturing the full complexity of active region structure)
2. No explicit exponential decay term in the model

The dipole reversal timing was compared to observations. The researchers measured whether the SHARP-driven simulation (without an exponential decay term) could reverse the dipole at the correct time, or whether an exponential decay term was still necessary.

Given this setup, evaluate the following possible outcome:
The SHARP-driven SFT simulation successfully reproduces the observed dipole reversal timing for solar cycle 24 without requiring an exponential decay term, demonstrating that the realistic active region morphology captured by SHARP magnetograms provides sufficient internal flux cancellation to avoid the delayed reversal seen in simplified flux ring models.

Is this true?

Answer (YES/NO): YES